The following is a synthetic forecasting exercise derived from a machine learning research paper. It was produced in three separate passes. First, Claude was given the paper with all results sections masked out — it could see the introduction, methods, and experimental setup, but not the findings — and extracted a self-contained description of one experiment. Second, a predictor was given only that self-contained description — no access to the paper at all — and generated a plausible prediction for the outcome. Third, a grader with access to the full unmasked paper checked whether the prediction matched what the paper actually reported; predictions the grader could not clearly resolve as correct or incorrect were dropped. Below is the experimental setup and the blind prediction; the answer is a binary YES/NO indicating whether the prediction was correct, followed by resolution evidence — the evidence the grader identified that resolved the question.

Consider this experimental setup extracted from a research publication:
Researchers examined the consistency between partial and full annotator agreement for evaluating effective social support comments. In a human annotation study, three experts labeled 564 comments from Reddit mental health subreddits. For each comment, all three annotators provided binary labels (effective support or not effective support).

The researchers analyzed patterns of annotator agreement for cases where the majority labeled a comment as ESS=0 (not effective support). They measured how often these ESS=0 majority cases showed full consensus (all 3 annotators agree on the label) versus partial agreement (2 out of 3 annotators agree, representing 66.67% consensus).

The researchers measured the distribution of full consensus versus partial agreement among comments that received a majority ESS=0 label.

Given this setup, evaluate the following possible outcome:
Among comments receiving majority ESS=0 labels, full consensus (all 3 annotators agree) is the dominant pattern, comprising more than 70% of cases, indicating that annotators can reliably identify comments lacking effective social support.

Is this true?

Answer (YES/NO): NO